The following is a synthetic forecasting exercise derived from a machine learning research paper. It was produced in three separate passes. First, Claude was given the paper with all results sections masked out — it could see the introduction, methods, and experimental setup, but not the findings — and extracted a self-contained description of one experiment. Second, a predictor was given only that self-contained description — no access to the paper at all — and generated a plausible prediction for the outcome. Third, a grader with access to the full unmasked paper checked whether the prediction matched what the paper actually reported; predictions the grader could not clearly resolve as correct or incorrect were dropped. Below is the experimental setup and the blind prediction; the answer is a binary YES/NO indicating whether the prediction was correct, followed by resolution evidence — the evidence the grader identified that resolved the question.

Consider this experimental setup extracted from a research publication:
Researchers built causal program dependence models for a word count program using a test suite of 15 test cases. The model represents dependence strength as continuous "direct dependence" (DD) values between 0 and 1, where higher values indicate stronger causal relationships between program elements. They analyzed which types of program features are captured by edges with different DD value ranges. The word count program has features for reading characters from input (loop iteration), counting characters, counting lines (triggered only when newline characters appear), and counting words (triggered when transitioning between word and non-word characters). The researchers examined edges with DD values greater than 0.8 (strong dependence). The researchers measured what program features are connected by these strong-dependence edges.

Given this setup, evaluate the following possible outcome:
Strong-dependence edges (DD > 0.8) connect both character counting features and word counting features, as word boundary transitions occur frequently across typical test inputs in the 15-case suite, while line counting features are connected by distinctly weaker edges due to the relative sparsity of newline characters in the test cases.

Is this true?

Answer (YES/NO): NO